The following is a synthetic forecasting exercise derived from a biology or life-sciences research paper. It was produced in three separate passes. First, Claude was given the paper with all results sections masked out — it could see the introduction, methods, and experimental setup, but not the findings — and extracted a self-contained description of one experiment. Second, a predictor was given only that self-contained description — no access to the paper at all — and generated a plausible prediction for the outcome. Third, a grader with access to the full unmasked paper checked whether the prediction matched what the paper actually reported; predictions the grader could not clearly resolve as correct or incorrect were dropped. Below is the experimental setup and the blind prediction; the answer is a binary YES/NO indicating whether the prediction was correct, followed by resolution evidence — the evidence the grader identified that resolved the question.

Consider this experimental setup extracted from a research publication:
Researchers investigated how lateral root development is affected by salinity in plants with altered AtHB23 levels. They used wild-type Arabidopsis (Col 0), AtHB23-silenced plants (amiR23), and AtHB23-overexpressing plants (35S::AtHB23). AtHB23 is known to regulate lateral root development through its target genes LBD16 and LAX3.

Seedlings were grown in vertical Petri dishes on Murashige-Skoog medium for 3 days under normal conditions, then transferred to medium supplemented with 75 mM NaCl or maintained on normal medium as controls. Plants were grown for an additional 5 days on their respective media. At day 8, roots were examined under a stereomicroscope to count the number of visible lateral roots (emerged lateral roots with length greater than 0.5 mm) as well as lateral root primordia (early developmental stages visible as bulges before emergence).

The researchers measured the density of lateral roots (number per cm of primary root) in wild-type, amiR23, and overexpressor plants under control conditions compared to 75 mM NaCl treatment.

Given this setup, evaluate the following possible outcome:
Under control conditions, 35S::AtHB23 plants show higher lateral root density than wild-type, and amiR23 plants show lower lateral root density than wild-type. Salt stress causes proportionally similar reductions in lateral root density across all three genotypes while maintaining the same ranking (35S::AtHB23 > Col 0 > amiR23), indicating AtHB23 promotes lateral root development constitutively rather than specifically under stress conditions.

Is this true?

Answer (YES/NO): NO